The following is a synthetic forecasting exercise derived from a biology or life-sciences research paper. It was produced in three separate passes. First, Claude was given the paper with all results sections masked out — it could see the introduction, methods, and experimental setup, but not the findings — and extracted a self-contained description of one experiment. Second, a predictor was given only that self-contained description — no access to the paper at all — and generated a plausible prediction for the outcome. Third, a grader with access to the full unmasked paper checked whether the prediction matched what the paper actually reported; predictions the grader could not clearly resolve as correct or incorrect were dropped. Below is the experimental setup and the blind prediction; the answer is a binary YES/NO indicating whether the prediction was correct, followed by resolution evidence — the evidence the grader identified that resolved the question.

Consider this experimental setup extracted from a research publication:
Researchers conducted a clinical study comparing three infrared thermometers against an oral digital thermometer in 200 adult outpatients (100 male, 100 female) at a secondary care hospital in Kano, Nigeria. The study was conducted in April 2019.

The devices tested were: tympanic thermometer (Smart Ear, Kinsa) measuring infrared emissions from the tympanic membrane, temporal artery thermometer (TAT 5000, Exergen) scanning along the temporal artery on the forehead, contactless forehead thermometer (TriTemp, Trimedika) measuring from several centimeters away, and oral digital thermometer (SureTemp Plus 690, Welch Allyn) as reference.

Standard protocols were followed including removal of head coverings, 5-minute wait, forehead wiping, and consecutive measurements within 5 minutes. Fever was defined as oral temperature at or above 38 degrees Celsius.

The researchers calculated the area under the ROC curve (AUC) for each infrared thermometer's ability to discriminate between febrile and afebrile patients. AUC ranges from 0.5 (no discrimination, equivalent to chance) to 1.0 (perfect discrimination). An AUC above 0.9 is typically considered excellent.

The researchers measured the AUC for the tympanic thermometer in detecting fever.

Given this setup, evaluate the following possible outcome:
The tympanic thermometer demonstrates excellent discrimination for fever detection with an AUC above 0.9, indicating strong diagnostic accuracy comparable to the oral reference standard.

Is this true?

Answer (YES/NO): NO